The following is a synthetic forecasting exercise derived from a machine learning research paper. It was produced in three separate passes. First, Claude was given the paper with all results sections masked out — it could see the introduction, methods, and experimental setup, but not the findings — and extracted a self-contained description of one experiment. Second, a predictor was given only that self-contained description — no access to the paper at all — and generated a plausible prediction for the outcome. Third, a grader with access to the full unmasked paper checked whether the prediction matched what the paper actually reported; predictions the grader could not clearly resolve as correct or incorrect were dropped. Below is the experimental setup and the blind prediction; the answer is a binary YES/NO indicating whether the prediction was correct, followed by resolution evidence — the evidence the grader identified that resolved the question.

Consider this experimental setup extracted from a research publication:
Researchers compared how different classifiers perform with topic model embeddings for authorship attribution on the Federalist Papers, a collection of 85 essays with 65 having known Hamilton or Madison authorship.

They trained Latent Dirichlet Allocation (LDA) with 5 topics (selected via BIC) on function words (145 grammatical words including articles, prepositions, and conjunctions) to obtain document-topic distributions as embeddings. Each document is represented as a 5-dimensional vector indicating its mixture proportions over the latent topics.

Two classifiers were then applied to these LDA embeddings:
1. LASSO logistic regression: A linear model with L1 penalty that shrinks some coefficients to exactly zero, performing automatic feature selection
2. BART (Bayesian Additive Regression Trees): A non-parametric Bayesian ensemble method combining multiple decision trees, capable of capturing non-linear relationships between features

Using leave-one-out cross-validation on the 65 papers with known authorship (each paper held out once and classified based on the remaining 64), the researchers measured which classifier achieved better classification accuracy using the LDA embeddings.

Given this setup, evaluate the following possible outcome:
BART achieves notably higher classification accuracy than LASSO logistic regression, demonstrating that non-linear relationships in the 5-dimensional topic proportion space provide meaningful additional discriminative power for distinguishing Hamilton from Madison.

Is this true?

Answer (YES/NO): NO